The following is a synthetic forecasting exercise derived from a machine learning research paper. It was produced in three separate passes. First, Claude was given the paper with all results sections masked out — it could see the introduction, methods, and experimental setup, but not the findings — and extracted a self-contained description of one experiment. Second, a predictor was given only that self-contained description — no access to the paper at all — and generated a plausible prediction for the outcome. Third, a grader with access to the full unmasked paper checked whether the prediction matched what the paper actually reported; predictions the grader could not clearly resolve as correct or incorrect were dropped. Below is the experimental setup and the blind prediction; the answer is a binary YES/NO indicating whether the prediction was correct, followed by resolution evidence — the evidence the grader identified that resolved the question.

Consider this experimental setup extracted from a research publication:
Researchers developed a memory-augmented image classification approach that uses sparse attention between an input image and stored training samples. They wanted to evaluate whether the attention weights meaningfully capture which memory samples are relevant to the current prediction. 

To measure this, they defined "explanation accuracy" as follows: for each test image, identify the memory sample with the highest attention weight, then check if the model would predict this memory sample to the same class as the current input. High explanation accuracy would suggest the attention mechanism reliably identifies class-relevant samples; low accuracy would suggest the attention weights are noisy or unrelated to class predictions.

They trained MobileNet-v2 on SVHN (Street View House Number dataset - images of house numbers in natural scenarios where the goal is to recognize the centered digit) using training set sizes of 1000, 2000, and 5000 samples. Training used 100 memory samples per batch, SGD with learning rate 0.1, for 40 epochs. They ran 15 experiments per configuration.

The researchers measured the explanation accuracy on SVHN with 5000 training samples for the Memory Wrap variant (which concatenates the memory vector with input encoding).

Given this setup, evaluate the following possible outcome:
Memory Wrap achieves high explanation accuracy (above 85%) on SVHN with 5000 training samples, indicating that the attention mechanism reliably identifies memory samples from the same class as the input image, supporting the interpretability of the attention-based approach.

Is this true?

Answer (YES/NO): YES